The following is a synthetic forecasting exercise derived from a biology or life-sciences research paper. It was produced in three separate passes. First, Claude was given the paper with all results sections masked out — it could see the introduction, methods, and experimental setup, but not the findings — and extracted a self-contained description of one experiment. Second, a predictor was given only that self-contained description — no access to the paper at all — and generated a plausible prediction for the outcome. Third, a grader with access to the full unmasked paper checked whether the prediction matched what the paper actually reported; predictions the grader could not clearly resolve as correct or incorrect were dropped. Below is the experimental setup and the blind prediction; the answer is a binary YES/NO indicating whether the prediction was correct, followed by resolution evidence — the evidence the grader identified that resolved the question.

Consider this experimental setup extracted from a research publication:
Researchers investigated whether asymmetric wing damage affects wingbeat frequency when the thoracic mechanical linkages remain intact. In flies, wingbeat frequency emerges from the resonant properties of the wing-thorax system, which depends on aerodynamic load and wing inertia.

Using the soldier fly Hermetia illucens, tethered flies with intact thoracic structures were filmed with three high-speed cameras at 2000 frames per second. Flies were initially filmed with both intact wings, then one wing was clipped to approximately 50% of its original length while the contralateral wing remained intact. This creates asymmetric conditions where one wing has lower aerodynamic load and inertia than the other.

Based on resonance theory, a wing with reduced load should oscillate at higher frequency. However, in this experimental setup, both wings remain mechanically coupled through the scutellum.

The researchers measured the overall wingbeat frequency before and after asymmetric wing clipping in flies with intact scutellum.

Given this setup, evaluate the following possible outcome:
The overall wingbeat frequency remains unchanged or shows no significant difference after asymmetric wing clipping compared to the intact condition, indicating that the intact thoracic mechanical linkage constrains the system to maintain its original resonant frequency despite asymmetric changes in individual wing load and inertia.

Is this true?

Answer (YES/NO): YES